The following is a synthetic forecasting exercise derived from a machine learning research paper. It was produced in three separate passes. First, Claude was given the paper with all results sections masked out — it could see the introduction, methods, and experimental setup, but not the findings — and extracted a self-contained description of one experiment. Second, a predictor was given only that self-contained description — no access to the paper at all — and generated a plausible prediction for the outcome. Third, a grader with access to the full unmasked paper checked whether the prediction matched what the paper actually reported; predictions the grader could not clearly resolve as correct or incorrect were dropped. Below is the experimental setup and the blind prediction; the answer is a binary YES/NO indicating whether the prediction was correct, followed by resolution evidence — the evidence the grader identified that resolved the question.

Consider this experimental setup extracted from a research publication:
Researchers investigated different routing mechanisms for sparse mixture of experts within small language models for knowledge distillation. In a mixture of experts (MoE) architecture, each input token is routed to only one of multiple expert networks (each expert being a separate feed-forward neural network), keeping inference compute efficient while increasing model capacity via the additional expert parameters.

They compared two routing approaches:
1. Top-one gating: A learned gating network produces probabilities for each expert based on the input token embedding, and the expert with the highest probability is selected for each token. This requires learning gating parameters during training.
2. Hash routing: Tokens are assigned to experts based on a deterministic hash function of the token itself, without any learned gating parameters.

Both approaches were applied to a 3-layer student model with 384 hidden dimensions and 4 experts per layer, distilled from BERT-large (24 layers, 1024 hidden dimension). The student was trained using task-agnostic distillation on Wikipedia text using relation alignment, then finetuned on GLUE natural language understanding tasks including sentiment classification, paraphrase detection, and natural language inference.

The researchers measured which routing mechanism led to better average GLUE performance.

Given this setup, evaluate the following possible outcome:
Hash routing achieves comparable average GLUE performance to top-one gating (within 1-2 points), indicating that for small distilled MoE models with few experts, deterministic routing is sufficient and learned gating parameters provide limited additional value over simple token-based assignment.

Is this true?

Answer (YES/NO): NO